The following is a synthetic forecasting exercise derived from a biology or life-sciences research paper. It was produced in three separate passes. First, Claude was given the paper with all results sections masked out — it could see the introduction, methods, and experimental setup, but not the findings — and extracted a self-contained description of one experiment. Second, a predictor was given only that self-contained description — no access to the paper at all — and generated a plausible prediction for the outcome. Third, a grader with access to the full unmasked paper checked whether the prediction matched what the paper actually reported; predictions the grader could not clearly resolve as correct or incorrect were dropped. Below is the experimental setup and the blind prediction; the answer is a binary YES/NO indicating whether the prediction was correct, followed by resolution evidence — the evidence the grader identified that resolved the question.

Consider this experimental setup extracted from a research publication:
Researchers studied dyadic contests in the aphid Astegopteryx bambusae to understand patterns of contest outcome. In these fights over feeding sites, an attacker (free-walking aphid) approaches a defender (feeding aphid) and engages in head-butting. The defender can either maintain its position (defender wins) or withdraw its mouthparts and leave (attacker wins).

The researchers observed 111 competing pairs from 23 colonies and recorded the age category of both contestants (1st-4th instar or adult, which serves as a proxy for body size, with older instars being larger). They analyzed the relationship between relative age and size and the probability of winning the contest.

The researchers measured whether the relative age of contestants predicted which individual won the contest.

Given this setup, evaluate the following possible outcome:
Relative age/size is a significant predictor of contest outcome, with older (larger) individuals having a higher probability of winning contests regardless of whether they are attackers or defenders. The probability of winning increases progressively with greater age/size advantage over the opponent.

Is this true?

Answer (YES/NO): NO